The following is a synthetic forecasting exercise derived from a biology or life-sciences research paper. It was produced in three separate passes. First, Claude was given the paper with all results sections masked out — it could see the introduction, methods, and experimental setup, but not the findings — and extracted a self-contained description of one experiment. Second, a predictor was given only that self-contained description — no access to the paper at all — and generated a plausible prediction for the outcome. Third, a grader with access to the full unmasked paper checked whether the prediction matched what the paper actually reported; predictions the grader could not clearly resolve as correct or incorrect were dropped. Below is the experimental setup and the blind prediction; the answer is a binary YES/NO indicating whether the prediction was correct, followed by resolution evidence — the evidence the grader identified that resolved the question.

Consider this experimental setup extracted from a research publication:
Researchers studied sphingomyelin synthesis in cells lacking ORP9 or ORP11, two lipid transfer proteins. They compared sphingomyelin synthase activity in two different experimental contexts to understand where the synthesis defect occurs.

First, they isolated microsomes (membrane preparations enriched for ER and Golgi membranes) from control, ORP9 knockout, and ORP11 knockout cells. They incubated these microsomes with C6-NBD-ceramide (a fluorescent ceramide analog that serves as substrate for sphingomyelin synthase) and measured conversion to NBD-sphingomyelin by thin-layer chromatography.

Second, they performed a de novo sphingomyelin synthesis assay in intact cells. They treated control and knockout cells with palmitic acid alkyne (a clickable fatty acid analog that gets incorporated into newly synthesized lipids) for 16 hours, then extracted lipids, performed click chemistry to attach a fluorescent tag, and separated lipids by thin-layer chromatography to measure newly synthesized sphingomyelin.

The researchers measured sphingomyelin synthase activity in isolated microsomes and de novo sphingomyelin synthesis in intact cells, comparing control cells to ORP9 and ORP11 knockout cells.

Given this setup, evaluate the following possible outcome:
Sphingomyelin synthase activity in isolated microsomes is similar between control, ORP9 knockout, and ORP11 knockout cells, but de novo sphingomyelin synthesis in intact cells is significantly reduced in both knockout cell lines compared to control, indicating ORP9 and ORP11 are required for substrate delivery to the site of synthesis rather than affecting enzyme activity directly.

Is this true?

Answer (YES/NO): NO